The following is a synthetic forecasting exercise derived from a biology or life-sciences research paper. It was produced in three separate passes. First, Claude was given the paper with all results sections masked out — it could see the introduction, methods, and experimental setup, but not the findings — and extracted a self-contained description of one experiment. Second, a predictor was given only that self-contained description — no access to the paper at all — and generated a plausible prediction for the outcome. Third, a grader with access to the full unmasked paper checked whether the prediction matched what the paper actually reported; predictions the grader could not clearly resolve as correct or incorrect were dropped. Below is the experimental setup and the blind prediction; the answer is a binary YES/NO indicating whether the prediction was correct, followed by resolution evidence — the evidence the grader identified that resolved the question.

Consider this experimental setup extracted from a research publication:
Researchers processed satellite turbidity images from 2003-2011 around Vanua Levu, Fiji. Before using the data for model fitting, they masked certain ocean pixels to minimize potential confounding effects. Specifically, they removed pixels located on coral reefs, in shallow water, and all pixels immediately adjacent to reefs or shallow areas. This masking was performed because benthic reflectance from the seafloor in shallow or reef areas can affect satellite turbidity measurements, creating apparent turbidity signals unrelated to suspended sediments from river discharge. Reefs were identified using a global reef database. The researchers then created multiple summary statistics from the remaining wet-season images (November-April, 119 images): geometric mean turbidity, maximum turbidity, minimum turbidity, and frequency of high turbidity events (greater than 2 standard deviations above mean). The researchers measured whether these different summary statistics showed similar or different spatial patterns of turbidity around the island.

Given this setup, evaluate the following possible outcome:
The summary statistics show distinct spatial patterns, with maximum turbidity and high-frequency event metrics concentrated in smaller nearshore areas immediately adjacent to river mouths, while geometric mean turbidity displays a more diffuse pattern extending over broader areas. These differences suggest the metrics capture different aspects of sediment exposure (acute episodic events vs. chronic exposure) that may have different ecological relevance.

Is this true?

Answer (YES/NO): NO